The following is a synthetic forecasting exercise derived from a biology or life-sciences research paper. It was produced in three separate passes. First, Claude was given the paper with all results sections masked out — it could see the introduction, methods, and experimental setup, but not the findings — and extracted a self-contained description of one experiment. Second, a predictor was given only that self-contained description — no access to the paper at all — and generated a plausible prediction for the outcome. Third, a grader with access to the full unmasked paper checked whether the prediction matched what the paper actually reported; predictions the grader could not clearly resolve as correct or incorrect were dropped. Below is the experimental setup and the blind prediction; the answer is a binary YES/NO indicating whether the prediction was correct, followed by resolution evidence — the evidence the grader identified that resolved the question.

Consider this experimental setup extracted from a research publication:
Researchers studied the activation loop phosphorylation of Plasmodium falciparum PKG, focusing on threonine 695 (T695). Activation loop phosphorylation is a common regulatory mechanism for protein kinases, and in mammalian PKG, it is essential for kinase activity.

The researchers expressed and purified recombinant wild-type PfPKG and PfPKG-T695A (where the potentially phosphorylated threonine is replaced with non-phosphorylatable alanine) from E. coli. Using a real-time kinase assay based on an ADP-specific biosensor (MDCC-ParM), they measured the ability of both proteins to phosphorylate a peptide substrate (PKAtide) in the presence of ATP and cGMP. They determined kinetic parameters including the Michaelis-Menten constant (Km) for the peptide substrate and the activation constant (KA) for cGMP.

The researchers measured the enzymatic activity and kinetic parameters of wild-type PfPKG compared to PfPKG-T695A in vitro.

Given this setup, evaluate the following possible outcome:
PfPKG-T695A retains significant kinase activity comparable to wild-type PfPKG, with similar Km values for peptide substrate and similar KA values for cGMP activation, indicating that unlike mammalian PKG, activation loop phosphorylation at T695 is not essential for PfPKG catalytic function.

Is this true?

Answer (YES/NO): YES